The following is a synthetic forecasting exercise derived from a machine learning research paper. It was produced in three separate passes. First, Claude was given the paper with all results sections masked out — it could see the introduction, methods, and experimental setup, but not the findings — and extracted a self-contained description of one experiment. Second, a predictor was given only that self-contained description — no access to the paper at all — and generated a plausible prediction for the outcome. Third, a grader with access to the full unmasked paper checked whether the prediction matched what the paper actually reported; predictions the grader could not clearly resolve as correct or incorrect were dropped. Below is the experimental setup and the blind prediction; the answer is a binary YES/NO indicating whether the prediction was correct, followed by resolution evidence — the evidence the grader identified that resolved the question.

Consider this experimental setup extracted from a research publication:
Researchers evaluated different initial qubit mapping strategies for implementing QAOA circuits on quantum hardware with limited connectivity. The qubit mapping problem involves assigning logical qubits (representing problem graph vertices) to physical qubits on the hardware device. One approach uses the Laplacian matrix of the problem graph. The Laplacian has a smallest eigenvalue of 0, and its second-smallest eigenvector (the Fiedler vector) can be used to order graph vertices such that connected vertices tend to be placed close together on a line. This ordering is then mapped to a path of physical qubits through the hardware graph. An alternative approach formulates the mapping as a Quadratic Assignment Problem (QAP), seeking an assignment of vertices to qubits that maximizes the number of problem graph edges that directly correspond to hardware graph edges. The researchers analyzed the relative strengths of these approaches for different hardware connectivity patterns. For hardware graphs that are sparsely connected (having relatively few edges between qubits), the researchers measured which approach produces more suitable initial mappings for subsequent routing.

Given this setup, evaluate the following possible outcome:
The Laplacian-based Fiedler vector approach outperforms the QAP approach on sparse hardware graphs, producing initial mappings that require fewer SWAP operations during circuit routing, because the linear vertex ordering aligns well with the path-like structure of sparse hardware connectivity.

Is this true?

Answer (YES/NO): NO